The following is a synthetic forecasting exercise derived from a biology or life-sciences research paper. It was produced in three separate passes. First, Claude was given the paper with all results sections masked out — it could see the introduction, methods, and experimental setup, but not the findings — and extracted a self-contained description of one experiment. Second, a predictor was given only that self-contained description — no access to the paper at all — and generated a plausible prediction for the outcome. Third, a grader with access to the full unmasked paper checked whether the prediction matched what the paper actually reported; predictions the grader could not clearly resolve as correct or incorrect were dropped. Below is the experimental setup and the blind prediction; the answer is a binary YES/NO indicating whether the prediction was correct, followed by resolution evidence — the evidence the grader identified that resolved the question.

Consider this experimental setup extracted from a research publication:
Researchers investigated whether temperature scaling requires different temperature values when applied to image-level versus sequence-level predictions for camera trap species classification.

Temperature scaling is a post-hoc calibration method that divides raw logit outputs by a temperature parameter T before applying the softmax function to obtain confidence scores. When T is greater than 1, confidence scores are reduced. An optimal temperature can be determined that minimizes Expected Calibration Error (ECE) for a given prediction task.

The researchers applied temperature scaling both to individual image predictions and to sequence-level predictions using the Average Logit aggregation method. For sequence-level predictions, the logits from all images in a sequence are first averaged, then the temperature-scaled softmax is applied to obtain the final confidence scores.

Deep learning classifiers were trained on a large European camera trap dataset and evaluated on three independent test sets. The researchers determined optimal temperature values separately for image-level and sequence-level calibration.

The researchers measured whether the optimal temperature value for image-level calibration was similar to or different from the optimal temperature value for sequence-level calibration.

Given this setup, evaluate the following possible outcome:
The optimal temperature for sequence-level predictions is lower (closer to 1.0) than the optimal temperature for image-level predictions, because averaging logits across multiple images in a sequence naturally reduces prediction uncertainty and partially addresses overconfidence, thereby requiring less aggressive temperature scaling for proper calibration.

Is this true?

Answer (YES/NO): YES